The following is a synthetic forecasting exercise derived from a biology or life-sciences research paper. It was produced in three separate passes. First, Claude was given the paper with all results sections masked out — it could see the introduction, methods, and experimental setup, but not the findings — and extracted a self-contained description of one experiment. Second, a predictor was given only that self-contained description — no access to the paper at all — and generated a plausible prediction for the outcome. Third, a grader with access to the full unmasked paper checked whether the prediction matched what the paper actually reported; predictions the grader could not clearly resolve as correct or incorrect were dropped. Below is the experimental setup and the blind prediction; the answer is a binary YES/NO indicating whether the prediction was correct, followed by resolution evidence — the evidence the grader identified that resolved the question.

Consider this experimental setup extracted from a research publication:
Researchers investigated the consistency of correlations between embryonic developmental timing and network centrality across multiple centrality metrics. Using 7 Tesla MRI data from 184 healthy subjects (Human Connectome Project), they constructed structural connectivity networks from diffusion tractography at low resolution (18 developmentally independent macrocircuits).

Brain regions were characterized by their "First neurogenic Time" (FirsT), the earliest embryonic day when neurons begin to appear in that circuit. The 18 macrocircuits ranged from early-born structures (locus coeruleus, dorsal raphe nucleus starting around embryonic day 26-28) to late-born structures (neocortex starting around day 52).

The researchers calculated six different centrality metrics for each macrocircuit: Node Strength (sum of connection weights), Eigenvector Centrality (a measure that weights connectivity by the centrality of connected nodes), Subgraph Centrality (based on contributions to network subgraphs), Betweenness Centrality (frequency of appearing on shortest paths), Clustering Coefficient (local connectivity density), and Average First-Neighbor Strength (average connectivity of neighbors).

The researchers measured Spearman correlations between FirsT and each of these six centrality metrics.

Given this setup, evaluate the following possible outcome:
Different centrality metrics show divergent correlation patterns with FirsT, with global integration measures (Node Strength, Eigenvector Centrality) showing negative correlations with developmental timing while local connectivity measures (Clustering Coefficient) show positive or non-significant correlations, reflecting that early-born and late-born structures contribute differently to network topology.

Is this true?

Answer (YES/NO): NO